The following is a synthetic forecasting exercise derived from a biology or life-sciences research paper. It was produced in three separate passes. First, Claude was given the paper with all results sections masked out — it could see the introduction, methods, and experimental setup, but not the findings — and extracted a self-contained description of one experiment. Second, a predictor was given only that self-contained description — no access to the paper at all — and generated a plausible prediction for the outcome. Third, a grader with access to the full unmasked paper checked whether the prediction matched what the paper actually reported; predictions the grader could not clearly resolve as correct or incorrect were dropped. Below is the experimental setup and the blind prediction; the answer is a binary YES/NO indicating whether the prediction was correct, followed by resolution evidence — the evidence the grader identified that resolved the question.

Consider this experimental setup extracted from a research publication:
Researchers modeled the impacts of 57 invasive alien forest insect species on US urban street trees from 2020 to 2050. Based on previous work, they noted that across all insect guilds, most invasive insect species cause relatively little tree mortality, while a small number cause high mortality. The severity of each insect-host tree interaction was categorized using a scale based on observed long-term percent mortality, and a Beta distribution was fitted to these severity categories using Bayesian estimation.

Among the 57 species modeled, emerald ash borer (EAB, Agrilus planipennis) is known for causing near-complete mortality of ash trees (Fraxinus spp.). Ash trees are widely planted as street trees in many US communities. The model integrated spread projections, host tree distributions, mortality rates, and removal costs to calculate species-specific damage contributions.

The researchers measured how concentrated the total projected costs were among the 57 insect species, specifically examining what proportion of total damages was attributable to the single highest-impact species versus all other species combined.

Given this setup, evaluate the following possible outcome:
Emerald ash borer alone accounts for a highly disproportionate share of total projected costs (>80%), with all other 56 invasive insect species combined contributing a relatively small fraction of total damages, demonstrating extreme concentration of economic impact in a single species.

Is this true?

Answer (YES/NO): YES